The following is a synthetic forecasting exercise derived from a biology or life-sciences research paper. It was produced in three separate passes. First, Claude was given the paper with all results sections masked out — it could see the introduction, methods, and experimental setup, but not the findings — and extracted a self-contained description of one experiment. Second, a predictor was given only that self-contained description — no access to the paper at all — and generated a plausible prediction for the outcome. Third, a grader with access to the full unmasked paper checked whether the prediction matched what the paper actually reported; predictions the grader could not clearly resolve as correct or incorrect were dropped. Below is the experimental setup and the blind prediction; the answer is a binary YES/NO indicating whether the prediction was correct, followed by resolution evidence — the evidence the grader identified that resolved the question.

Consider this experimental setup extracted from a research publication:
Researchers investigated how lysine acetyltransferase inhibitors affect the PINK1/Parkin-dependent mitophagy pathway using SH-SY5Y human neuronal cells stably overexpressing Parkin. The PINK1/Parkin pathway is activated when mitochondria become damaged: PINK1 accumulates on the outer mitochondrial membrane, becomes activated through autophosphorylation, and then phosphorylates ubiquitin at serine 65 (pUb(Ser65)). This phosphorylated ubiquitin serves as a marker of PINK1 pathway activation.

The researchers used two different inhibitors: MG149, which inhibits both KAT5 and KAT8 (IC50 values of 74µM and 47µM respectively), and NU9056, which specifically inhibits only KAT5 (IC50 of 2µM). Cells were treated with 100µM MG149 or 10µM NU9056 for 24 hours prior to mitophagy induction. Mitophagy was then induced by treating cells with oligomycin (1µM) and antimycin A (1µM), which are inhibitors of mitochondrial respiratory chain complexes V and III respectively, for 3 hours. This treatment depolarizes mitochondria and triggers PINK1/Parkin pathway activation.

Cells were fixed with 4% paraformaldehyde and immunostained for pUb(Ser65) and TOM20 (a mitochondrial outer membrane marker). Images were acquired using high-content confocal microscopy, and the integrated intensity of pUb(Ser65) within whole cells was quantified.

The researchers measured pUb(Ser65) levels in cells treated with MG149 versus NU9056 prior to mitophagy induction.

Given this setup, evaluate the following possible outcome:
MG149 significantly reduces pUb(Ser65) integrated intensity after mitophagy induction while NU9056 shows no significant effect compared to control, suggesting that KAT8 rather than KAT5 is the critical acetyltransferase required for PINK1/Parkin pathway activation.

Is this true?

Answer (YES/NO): NO